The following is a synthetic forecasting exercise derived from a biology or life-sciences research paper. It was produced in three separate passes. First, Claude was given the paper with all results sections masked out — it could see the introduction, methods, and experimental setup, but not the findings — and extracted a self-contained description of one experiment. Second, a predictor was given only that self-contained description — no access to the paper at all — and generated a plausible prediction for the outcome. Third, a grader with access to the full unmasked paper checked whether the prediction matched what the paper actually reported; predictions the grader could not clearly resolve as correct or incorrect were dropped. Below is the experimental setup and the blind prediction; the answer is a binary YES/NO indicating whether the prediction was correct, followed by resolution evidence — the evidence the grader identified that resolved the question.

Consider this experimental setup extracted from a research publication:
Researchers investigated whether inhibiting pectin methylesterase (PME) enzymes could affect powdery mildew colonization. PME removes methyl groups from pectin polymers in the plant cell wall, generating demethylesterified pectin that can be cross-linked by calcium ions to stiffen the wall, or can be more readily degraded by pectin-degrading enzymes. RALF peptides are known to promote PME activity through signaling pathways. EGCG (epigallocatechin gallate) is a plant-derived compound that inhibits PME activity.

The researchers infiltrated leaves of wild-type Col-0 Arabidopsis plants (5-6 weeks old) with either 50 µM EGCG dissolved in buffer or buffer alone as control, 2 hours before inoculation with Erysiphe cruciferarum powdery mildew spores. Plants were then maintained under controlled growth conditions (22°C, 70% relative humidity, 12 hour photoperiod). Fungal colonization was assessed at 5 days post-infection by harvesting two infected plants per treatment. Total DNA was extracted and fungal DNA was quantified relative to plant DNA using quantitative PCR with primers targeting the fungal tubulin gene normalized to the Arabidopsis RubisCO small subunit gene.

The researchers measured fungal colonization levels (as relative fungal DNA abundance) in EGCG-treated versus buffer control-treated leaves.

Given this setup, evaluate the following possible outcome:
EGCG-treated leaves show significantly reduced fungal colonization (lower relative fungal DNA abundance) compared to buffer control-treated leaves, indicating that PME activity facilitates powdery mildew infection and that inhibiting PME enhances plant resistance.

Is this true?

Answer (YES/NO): YES